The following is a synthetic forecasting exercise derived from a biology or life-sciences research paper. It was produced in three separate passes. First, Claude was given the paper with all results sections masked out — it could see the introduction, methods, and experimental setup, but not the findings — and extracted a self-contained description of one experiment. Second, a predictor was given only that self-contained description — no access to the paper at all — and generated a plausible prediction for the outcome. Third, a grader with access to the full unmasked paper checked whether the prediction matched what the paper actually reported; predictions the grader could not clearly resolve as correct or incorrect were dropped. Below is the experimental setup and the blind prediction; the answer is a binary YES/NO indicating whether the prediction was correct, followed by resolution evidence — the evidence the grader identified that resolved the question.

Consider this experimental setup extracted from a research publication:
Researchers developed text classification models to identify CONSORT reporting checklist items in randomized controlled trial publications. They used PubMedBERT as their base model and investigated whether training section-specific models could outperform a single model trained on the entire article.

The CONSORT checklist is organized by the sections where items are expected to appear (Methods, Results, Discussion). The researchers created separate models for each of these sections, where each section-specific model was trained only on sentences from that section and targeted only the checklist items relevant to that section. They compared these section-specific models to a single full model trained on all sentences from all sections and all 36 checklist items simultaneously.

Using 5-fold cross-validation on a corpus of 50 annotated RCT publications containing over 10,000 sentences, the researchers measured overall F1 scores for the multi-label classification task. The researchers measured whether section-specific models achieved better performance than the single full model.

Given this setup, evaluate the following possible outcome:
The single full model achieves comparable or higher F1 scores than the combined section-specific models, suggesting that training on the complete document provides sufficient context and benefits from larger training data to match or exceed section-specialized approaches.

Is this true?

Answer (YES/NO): NO